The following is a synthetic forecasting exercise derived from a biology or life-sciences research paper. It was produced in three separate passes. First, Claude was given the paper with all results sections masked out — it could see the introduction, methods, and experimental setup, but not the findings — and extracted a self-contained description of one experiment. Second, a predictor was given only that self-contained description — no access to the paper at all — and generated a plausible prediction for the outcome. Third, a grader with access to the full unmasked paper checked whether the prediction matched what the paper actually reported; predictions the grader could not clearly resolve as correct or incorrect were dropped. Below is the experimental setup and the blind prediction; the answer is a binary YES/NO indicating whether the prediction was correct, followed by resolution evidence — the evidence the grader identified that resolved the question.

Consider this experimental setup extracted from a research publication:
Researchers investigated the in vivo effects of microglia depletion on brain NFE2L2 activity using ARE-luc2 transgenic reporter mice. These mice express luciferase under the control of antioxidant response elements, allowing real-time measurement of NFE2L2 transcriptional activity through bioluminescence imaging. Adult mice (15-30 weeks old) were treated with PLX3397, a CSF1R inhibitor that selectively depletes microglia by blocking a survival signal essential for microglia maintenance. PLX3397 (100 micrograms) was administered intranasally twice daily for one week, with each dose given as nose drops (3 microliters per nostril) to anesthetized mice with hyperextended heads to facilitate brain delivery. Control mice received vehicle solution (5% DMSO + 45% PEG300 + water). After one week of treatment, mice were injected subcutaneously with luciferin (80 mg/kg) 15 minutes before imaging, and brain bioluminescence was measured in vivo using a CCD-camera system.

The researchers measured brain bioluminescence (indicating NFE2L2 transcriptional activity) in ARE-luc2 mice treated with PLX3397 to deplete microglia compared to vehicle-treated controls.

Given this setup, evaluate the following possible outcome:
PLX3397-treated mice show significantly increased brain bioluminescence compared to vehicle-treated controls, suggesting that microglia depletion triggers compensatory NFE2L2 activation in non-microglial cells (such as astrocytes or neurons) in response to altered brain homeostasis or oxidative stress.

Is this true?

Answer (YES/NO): NO